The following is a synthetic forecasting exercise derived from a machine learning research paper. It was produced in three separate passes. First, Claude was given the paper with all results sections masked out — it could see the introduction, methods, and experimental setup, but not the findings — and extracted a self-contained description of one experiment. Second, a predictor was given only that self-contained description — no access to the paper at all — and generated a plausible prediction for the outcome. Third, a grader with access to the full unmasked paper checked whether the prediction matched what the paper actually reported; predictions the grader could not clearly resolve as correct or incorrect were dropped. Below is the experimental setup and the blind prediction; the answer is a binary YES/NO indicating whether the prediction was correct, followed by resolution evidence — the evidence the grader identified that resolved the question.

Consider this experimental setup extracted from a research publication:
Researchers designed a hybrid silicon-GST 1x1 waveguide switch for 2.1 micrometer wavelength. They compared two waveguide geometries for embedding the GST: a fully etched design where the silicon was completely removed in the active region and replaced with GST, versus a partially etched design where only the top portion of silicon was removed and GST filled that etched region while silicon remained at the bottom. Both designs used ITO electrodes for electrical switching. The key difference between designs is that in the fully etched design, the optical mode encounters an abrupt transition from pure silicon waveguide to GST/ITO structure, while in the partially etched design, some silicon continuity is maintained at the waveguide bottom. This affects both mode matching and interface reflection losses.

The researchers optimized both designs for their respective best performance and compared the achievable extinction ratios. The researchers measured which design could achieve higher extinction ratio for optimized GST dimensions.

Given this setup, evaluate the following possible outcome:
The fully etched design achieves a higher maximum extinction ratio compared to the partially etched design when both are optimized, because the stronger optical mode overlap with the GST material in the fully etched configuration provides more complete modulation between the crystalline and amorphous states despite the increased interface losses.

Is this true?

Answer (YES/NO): NO